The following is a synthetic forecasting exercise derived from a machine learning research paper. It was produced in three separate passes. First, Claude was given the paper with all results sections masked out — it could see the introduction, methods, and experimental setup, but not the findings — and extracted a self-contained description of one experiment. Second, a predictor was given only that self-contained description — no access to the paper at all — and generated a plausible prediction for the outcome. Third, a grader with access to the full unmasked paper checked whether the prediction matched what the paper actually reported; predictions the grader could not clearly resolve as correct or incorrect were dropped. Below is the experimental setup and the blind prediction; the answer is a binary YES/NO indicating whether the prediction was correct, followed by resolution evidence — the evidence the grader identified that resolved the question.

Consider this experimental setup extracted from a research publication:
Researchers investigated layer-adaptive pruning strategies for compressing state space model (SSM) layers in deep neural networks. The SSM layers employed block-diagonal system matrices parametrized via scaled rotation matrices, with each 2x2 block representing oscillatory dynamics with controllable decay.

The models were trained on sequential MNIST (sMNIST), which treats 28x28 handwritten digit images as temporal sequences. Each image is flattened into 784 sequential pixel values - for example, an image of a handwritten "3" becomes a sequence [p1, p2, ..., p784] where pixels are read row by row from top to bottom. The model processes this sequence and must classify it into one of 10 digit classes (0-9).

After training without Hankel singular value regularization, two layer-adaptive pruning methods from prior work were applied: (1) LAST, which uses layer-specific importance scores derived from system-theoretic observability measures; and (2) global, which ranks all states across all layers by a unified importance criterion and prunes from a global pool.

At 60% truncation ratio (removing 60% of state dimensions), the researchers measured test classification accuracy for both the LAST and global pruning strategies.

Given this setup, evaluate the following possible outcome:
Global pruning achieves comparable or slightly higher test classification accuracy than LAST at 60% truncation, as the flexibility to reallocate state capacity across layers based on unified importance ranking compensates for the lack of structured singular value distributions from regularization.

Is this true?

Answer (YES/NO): NO